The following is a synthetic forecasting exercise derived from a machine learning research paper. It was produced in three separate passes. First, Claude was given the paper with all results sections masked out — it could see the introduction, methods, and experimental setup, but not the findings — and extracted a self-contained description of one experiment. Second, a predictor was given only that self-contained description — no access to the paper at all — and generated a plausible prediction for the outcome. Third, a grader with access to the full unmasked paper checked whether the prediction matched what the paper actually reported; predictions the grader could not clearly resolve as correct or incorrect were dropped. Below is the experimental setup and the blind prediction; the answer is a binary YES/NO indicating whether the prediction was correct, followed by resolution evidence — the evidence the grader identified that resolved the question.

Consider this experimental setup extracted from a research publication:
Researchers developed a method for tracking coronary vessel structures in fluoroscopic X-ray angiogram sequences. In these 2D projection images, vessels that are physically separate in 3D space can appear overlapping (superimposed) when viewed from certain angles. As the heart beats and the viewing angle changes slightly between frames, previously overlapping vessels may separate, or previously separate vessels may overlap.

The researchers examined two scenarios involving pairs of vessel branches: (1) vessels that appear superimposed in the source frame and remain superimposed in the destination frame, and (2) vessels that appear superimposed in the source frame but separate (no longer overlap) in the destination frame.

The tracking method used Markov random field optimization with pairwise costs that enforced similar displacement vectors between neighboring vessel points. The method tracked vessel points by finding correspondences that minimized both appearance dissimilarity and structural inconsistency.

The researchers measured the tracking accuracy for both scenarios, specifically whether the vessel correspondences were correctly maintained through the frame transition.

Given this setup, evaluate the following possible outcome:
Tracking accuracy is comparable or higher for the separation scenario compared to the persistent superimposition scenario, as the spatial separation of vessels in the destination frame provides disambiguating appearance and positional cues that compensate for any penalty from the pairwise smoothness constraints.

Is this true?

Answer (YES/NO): NO